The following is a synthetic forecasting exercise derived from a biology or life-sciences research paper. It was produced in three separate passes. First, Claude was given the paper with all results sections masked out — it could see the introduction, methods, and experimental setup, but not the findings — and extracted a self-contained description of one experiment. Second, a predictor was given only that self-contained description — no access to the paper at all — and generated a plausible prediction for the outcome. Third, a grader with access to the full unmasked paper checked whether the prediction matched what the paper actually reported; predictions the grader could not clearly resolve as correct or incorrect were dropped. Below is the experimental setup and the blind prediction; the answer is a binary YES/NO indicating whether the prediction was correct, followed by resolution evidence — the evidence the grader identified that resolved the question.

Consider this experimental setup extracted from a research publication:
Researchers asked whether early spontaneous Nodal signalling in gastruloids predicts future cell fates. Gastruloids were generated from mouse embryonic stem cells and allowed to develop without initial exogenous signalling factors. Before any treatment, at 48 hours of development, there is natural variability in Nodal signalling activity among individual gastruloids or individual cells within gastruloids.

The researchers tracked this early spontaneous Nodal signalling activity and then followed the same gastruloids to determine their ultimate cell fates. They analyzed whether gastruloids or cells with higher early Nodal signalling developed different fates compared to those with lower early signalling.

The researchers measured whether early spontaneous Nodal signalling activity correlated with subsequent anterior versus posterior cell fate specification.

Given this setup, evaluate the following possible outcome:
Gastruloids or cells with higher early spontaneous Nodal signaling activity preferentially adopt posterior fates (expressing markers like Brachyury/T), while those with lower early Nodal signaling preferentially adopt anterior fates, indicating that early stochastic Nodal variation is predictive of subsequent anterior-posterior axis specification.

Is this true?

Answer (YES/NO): NO